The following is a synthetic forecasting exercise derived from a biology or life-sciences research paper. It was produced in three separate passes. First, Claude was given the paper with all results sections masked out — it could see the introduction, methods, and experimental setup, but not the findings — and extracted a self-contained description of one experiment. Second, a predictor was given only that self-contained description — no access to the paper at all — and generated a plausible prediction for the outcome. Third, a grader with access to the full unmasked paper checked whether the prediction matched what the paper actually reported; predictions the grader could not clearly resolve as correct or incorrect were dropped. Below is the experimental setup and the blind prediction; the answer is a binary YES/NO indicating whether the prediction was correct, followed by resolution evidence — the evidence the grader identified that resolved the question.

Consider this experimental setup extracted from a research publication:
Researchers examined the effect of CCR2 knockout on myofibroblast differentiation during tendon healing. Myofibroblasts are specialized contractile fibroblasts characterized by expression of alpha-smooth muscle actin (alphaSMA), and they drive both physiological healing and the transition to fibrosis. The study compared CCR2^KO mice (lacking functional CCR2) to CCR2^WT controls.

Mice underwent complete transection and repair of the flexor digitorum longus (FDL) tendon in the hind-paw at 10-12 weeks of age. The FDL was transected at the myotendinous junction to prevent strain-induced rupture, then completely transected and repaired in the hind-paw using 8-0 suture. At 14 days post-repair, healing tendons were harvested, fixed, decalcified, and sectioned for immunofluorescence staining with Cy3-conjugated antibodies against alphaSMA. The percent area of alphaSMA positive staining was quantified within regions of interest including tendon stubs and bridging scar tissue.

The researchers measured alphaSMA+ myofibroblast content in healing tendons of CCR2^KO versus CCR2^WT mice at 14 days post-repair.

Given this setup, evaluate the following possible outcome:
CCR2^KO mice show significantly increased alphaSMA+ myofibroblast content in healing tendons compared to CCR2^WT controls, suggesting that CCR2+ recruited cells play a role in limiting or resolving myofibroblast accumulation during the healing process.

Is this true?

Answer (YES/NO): NO